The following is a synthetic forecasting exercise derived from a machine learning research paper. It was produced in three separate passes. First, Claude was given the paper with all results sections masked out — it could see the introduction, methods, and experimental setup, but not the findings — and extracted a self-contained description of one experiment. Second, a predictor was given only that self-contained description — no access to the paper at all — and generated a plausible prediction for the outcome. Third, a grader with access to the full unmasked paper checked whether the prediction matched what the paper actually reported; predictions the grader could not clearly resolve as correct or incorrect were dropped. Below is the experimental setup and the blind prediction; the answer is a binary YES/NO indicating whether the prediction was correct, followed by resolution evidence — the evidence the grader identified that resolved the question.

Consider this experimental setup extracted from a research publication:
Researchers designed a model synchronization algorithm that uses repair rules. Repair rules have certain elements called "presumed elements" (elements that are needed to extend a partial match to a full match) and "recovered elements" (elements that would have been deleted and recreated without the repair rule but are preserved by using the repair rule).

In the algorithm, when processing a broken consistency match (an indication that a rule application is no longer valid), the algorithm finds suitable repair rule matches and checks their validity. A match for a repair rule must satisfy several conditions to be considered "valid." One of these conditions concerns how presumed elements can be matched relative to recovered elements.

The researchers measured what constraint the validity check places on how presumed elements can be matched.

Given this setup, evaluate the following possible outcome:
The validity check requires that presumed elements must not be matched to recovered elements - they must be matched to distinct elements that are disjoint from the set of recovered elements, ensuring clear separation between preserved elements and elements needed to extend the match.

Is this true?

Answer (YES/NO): NO